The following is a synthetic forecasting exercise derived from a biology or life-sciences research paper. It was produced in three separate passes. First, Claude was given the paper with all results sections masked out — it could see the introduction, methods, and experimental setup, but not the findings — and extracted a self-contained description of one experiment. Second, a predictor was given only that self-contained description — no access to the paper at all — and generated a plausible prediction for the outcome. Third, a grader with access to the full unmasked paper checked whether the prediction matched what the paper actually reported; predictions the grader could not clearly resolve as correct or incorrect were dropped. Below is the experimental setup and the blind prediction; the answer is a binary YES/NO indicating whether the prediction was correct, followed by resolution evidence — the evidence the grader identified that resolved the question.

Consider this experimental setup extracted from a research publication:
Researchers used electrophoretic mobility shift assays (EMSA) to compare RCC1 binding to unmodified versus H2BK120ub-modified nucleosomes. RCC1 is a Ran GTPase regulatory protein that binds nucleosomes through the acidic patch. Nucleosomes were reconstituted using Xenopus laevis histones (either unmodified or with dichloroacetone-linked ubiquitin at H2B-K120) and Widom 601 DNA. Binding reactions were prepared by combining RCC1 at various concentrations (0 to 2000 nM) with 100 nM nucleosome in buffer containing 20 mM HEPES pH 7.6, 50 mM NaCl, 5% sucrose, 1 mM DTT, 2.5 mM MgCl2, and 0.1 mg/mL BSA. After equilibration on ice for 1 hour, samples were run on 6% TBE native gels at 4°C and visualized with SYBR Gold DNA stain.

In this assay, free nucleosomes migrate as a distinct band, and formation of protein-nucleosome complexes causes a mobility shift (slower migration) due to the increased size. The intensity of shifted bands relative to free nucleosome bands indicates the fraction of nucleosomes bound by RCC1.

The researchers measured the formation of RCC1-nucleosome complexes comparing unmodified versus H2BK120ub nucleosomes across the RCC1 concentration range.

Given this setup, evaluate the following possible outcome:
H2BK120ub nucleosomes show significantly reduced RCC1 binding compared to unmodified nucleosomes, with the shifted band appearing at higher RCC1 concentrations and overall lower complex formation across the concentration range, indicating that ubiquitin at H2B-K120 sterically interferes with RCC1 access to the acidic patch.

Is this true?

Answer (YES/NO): YES